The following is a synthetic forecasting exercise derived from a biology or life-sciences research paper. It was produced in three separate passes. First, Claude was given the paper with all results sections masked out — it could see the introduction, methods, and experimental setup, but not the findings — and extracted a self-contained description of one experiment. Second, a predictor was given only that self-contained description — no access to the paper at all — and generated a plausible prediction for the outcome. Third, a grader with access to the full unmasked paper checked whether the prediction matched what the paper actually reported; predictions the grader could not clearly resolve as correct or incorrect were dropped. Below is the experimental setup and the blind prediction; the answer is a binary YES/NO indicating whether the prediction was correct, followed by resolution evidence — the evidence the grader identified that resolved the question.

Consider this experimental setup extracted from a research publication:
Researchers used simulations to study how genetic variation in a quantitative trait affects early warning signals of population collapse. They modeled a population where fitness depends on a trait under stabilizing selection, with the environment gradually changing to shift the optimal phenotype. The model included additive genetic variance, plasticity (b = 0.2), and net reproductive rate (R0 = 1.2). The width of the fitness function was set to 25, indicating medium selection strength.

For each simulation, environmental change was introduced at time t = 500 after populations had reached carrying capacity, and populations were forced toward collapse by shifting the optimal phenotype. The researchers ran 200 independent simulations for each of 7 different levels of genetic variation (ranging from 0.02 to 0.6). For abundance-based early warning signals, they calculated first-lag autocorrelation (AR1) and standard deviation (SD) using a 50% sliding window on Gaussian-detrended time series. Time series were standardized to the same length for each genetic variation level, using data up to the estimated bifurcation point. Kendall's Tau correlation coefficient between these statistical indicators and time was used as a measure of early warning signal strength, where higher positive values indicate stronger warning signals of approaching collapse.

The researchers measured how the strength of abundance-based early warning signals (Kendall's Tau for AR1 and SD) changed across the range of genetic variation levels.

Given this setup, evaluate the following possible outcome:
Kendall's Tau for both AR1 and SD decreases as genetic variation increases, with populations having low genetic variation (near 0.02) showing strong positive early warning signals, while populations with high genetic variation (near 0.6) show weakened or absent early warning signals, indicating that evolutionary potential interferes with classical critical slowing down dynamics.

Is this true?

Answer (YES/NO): NO